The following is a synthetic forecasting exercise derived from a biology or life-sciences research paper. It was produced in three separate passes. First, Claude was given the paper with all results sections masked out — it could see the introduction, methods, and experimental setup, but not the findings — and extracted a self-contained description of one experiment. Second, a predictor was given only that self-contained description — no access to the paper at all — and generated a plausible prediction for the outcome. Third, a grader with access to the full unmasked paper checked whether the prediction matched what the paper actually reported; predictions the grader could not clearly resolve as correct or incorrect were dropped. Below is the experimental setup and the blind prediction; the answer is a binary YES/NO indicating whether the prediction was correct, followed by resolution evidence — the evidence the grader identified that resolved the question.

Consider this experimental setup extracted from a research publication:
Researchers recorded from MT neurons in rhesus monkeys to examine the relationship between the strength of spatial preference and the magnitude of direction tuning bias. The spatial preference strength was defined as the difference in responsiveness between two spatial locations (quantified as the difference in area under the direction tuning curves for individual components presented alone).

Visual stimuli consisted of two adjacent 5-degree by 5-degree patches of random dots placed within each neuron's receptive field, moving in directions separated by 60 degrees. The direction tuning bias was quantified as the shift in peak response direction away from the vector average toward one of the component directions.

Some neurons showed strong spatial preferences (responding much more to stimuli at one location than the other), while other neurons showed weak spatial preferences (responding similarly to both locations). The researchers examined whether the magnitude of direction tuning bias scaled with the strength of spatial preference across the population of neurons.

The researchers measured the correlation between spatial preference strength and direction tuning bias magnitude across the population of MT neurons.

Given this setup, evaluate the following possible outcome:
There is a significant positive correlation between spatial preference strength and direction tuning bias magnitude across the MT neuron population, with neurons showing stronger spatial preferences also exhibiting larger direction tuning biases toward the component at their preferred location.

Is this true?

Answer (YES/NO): YES